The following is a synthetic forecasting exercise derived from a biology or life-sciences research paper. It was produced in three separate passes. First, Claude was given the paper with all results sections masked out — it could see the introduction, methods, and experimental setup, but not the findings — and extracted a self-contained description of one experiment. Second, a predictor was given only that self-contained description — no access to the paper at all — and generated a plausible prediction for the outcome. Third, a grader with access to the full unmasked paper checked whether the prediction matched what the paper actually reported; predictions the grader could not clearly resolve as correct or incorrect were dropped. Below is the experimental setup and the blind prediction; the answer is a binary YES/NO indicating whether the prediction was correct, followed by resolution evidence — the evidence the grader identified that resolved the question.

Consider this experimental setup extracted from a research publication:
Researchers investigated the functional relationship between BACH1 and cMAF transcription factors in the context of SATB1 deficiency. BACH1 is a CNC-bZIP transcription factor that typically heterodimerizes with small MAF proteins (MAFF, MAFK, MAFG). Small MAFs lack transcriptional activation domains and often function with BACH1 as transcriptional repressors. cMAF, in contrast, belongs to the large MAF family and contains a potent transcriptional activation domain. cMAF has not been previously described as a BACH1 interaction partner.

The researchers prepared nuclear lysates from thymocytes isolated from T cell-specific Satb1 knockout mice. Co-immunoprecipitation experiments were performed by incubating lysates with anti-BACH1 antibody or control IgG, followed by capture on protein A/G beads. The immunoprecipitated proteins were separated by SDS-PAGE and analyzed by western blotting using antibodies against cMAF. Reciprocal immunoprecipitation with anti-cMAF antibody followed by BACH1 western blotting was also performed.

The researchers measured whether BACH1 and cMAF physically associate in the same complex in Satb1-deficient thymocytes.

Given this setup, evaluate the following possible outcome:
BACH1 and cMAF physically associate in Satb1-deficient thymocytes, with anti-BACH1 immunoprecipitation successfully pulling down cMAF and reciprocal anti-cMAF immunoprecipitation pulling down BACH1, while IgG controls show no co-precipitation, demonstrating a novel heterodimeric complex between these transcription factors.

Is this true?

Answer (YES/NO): NO